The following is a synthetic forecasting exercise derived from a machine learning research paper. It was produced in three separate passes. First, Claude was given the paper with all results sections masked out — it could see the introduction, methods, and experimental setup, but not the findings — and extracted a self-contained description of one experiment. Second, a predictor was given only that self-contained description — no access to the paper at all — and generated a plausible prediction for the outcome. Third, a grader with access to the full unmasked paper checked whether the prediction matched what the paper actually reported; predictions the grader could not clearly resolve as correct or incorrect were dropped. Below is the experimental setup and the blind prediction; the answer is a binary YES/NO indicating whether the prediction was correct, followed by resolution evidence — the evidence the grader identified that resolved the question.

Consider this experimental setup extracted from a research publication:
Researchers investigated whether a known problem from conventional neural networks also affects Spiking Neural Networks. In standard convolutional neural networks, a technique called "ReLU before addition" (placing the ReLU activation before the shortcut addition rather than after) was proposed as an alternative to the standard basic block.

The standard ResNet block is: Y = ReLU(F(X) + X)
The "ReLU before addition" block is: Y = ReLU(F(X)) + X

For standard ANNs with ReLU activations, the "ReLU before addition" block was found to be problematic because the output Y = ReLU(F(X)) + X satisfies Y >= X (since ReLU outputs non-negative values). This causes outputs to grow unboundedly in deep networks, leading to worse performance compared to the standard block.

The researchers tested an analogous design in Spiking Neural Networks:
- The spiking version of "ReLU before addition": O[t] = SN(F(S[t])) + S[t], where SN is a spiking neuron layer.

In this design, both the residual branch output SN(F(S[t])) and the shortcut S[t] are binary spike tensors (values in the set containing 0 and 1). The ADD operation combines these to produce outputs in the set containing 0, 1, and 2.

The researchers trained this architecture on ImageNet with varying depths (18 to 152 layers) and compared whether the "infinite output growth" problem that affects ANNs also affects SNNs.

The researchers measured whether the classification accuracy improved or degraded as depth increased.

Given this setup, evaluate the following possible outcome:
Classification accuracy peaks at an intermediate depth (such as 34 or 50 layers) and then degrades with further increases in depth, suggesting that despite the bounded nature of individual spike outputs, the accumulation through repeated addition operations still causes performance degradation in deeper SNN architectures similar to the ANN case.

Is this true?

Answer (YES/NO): NO